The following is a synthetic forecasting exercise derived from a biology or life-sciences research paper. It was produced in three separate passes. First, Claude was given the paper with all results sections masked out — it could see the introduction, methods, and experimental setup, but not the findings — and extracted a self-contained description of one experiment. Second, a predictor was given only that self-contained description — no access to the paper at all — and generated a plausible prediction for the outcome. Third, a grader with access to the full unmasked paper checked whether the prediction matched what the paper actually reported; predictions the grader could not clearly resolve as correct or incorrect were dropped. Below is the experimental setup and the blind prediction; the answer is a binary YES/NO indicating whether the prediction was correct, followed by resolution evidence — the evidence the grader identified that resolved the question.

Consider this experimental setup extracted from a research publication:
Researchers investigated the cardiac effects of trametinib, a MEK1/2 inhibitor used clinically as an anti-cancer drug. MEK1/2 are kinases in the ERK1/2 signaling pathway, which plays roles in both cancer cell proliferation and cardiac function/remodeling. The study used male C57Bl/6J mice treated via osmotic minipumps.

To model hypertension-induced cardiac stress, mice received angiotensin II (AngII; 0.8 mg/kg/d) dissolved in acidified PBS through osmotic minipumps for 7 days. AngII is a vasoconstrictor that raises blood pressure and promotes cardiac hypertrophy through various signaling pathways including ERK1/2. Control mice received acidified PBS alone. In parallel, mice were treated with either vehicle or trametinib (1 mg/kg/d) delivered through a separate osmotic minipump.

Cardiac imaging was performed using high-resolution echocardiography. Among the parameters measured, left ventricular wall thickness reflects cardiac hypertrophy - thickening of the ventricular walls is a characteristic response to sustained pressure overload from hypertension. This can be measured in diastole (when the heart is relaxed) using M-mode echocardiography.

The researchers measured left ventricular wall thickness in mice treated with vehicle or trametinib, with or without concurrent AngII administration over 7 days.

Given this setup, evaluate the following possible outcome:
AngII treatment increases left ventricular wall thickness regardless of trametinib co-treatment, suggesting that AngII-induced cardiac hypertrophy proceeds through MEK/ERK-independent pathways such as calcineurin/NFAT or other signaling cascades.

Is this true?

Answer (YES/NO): NO